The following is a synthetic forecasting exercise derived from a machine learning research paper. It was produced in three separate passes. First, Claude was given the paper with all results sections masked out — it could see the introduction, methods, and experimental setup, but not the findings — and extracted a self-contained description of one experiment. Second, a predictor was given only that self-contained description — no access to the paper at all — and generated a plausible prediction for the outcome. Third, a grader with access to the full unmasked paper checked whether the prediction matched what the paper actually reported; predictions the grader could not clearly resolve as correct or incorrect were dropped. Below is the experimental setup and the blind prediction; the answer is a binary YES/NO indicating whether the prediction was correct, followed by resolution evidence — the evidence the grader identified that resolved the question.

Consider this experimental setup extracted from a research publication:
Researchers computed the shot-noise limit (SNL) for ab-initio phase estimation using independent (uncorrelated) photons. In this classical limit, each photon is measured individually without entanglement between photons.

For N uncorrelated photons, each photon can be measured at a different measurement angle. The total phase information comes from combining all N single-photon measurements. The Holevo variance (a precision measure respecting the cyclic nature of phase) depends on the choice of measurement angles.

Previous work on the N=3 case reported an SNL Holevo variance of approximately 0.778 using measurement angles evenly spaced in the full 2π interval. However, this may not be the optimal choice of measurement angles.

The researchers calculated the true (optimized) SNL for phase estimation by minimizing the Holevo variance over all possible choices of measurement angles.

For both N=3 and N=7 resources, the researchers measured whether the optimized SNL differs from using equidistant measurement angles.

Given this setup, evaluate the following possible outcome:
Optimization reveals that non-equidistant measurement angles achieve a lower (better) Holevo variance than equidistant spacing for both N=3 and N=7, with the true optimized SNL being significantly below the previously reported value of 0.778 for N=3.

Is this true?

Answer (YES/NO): NO